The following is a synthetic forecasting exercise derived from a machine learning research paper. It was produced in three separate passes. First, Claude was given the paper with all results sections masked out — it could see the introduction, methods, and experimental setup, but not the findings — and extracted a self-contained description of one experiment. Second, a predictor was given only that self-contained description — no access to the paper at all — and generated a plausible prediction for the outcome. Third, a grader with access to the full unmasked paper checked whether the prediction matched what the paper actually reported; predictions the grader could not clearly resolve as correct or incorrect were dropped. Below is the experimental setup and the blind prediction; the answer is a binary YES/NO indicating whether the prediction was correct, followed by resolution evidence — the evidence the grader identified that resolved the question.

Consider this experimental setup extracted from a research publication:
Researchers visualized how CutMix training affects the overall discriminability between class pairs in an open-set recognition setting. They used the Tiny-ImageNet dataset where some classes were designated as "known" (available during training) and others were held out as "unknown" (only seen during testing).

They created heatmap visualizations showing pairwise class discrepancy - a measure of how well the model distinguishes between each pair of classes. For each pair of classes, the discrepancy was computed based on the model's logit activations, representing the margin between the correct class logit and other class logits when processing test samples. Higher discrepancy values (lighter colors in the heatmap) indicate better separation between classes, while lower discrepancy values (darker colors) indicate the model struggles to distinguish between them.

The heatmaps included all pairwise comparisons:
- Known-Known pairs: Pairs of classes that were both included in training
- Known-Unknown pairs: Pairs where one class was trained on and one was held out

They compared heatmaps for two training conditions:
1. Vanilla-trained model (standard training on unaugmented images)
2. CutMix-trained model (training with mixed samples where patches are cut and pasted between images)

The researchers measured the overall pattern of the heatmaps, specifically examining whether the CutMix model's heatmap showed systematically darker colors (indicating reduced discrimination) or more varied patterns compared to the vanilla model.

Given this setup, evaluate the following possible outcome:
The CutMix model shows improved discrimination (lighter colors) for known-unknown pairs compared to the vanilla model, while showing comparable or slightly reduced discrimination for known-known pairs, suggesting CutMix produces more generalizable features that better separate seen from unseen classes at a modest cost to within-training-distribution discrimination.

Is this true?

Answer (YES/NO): NO